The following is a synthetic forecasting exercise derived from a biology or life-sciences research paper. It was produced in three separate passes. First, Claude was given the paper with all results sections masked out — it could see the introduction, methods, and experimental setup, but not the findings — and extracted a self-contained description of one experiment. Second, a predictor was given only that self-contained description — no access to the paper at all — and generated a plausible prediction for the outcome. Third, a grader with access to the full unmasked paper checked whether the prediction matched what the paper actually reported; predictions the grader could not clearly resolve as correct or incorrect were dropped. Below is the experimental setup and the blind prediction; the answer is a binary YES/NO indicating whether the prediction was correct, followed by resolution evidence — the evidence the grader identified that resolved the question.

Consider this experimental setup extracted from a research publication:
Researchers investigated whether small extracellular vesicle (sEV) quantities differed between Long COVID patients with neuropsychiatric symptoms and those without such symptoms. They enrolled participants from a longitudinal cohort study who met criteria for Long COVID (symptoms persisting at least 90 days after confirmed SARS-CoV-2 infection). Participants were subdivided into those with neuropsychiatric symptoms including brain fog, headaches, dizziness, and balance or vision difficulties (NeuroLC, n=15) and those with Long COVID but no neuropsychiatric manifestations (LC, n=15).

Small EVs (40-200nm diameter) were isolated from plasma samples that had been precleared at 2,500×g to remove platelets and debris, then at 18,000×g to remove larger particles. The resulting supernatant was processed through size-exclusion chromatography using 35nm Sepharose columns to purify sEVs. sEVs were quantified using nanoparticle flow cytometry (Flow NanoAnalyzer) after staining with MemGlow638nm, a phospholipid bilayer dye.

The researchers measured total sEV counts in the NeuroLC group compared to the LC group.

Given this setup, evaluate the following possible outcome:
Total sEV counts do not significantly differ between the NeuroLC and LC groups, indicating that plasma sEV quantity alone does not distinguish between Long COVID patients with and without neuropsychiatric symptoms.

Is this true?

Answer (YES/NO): YES